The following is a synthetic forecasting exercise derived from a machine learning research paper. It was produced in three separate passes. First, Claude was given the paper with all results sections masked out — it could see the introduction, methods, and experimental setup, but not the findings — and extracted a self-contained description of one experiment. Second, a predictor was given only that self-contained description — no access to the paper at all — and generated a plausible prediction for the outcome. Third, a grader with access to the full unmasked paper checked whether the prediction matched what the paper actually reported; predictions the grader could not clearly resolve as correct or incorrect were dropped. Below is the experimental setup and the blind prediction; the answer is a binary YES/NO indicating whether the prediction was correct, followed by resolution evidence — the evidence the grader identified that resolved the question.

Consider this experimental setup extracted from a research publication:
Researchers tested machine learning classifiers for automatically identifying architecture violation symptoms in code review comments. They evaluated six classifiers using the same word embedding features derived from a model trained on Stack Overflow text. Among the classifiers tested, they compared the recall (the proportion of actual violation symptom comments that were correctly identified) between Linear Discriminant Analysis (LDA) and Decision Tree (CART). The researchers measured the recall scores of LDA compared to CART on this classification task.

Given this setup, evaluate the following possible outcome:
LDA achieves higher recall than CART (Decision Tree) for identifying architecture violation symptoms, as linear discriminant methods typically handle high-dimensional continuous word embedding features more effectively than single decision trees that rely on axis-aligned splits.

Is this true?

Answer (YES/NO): NO